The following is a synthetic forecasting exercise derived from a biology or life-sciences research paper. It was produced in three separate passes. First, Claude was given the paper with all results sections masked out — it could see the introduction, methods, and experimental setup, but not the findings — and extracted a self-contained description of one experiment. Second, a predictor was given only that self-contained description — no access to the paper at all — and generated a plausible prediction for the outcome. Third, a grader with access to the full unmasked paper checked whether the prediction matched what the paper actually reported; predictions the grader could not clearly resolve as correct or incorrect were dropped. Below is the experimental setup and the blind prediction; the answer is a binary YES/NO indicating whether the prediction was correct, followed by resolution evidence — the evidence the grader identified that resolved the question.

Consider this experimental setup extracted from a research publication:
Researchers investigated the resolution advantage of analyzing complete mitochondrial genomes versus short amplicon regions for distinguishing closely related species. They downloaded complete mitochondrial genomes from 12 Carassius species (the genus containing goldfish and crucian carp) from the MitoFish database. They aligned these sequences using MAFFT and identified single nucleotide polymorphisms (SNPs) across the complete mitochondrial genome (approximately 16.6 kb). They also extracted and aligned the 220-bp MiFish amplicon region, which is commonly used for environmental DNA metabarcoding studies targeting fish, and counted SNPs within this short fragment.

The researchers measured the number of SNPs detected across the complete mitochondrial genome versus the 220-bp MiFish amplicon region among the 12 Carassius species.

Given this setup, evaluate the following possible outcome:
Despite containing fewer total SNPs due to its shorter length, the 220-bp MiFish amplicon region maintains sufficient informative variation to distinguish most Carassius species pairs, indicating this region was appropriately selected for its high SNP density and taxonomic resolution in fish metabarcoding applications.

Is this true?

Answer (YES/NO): NO